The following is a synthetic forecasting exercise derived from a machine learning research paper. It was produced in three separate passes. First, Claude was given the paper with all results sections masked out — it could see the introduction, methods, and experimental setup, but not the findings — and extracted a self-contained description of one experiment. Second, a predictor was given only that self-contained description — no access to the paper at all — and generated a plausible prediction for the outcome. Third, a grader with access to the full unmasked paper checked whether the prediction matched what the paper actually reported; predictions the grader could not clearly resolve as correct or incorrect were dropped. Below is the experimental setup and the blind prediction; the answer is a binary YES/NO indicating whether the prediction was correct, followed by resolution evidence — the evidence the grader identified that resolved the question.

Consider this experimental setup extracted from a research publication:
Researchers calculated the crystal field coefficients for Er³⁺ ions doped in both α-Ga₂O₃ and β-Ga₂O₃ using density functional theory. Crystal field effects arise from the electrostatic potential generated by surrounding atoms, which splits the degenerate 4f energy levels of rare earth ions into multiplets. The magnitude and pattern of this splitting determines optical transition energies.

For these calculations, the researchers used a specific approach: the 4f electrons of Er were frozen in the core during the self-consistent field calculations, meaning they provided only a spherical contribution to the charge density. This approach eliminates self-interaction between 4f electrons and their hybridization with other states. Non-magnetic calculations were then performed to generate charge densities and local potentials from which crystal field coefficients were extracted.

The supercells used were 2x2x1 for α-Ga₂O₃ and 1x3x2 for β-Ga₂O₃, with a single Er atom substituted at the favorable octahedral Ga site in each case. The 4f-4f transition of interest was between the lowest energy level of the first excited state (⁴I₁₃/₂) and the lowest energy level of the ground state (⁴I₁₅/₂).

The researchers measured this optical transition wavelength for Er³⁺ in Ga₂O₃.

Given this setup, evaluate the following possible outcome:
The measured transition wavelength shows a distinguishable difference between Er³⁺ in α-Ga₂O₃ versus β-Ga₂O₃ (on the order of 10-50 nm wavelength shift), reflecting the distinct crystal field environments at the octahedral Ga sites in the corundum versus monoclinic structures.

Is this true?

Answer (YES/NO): NO